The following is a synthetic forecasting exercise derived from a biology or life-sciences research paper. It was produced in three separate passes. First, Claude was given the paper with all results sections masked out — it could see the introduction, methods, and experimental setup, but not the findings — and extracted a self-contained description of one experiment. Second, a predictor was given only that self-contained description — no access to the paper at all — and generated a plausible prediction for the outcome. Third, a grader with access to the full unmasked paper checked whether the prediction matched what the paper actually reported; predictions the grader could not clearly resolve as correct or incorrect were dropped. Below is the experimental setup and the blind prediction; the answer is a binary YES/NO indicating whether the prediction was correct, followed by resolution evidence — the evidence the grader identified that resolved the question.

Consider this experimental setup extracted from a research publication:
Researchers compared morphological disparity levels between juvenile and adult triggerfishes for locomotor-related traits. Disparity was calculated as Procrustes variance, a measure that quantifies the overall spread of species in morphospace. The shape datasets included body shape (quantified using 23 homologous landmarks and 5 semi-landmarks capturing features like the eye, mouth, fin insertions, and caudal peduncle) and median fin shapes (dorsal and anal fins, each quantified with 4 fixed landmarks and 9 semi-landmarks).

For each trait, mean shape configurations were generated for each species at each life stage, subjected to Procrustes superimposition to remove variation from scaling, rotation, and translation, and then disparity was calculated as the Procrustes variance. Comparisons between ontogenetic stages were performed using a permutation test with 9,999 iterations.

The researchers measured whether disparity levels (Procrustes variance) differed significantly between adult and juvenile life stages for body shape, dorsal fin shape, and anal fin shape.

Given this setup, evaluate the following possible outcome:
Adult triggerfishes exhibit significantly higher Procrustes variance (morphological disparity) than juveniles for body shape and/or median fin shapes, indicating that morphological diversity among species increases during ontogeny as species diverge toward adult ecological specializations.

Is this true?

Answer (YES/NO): NO